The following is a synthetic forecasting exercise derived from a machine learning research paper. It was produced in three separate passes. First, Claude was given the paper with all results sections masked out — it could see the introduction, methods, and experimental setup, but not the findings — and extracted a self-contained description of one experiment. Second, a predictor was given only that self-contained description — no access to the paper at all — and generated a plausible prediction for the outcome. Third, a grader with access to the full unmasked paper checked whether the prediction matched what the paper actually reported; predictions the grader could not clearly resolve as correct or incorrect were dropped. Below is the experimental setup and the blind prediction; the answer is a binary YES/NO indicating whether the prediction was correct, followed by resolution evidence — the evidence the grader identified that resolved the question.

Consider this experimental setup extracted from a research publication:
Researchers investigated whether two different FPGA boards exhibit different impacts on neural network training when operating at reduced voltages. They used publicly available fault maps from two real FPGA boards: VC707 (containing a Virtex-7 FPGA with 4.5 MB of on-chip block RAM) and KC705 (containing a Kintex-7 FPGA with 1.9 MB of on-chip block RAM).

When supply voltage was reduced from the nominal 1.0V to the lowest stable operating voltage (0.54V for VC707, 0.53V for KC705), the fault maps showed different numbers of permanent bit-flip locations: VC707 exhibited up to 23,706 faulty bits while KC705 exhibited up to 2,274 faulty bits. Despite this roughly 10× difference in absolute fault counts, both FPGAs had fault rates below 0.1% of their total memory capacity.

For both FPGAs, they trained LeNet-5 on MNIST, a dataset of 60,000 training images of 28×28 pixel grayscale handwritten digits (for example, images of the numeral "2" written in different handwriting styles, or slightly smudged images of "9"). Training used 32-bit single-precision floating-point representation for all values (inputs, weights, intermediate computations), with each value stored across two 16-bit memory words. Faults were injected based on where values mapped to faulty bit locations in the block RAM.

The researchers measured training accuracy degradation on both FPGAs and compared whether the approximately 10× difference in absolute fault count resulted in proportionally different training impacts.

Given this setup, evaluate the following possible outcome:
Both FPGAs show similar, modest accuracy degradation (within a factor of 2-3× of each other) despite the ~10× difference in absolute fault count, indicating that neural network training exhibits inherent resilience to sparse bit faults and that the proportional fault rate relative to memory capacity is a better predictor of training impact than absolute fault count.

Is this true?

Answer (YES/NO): YES